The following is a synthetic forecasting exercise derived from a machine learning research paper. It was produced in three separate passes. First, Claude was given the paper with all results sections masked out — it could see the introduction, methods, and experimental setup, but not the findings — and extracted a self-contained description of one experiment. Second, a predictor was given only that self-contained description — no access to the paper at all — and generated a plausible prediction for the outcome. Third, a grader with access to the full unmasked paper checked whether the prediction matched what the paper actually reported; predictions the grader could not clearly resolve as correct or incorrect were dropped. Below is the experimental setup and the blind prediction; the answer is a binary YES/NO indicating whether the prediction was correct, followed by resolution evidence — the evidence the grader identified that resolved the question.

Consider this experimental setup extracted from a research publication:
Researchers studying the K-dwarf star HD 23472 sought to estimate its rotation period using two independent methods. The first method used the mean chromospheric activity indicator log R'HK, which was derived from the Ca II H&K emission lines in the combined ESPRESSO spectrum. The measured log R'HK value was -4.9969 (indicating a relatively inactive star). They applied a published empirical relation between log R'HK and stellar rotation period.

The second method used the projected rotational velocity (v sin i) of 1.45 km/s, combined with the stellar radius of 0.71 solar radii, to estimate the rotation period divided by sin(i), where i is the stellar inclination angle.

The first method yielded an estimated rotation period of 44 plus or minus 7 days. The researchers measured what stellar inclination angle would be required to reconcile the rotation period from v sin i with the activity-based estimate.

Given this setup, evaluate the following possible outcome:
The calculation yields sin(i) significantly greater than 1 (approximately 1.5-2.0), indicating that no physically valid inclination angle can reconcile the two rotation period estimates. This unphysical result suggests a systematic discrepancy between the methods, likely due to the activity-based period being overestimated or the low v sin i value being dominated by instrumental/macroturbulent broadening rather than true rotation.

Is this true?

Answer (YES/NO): NO